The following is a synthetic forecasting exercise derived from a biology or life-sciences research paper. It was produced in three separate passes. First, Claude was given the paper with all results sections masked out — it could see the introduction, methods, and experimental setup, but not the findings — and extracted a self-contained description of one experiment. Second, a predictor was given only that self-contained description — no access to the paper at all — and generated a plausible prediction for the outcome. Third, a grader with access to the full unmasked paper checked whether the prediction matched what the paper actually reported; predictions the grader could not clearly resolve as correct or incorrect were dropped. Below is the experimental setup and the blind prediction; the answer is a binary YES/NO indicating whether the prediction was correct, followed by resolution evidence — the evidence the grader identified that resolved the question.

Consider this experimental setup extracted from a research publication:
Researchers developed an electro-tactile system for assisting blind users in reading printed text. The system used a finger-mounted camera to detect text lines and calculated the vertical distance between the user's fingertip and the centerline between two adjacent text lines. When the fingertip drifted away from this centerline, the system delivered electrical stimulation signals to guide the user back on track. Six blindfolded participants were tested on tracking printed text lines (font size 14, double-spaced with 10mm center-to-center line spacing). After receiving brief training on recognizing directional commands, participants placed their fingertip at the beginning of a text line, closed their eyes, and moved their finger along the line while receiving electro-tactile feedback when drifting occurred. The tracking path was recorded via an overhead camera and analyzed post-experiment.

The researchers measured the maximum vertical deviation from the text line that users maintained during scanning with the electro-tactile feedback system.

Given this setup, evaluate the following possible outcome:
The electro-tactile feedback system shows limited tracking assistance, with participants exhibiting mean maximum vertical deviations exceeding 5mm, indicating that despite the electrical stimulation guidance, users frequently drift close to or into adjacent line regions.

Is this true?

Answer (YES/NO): NO